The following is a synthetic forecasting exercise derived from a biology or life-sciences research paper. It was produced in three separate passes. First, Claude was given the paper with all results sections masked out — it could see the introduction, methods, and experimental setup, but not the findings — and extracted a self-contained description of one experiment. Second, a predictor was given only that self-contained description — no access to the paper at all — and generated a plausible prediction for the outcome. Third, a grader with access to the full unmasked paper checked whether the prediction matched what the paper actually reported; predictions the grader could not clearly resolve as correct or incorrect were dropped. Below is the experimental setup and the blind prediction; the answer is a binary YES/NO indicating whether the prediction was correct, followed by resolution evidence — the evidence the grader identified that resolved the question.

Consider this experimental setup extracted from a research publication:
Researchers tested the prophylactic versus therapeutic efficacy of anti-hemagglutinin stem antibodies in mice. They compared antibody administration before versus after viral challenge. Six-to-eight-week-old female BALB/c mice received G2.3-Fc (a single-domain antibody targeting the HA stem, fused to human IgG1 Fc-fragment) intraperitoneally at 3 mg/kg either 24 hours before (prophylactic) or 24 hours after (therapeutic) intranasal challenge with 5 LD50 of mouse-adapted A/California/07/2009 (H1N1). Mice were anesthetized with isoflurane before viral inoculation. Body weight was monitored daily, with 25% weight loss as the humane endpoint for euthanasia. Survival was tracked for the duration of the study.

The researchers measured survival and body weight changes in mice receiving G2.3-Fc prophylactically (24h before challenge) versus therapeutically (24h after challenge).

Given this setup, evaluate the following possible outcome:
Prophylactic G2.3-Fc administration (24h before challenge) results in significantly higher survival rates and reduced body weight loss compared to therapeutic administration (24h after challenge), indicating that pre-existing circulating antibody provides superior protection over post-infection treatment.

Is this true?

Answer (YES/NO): YES